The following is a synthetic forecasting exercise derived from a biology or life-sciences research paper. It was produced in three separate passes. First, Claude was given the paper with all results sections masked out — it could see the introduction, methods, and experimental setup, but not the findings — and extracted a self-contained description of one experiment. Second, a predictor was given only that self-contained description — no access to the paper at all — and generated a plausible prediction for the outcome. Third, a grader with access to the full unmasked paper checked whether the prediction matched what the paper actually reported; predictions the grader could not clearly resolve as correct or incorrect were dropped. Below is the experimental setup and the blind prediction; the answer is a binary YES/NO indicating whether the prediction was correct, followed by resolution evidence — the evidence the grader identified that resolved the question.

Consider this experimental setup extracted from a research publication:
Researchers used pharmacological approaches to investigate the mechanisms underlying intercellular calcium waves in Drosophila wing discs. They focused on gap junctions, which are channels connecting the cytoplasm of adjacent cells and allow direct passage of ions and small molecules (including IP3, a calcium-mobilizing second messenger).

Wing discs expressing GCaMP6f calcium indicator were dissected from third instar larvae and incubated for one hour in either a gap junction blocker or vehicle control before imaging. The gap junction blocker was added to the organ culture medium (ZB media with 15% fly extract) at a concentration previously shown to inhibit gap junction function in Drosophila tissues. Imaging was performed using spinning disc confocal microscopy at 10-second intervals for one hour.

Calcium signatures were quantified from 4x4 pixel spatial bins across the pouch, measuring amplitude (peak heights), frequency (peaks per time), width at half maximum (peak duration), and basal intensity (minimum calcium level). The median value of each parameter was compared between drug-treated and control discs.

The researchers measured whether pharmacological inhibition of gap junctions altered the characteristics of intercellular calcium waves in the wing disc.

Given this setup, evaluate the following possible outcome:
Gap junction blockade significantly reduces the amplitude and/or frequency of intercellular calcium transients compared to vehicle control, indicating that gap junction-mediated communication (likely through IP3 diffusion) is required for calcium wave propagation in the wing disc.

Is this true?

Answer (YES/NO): YES